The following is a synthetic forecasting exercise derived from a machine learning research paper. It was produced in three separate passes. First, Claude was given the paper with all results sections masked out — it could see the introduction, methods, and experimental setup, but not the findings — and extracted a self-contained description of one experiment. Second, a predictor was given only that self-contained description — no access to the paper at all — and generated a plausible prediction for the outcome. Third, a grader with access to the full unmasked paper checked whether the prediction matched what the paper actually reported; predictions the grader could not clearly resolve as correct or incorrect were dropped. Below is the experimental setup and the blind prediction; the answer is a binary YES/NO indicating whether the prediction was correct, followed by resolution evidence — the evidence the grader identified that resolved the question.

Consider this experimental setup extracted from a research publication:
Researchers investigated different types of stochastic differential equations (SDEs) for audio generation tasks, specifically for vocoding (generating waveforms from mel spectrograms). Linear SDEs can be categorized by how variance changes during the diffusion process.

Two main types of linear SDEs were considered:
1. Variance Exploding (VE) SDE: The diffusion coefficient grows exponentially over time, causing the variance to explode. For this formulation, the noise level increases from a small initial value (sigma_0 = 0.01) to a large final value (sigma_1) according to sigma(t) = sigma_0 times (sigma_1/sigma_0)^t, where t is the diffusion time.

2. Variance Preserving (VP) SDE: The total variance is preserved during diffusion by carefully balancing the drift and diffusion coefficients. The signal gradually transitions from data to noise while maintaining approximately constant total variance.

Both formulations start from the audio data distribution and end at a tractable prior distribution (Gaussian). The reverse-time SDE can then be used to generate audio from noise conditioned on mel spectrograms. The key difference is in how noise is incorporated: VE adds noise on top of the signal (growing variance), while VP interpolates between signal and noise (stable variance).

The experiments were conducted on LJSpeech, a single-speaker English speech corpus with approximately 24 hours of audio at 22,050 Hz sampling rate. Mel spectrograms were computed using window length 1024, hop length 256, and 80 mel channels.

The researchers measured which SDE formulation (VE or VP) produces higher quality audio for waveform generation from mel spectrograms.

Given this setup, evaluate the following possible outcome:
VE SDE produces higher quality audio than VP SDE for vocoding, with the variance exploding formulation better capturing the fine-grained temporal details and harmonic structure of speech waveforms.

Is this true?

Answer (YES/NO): NO